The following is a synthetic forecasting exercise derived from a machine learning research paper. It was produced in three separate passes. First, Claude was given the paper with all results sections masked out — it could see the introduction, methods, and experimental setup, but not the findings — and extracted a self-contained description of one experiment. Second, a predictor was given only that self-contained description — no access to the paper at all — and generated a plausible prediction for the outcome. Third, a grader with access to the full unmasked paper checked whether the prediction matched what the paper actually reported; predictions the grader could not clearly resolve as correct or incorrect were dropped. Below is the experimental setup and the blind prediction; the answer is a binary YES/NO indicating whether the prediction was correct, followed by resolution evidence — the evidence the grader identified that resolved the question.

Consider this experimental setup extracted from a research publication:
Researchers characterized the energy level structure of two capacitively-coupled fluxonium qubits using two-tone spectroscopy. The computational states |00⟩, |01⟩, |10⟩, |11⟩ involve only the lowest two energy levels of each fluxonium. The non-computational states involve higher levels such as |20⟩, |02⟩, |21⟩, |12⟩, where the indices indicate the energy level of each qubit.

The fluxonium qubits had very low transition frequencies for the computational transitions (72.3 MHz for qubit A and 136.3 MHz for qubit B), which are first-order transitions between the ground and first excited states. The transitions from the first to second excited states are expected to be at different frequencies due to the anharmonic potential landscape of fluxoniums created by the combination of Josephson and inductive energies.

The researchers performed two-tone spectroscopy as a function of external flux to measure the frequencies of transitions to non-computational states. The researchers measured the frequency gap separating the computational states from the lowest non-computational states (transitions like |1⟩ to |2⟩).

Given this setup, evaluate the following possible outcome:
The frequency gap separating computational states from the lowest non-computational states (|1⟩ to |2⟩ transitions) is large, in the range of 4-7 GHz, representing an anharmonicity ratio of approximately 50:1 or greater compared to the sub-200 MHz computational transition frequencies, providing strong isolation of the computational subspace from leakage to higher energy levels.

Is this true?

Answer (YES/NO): NO